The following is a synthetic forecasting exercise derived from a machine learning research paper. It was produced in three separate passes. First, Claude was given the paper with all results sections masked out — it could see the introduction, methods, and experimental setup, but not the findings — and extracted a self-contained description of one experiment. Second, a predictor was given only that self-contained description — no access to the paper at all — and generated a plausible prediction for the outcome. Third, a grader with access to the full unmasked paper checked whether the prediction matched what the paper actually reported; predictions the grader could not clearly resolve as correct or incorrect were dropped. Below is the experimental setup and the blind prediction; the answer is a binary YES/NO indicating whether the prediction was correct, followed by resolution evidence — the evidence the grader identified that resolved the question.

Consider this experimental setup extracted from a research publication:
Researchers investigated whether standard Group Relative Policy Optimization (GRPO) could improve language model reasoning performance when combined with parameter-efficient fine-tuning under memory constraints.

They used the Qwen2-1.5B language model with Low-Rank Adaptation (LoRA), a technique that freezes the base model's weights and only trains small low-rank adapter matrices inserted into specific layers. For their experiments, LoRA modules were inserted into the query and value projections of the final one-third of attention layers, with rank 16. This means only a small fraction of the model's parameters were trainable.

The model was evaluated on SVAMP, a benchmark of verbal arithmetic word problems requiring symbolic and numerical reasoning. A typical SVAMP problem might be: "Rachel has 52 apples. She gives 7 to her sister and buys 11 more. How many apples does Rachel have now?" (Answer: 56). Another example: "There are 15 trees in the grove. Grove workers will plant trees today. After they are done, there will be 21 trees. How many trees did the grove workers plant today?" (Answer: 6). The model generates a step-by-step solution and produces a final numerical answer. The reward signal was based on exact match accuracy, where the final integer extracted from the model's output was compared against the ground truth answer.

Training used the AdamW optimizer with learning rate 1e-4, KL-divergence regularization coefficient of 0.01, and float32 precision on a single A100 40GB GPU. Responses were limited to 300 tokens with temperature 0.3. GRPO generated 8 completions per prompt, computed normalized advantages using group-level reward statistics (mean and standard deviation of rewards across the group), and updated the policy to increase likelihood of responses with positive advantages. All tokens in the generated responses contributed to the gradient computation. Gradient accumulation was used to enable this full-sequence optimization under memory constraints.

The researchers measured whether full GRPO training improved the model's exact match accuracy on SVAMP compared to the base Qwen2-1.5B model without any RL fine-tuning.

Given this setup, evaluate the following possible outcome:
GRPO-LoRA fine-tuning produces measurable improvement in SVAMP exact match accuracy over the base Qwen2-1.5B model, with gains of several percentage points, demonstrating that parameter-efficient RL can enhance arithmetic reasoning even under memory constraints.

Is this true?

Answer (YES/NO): NO